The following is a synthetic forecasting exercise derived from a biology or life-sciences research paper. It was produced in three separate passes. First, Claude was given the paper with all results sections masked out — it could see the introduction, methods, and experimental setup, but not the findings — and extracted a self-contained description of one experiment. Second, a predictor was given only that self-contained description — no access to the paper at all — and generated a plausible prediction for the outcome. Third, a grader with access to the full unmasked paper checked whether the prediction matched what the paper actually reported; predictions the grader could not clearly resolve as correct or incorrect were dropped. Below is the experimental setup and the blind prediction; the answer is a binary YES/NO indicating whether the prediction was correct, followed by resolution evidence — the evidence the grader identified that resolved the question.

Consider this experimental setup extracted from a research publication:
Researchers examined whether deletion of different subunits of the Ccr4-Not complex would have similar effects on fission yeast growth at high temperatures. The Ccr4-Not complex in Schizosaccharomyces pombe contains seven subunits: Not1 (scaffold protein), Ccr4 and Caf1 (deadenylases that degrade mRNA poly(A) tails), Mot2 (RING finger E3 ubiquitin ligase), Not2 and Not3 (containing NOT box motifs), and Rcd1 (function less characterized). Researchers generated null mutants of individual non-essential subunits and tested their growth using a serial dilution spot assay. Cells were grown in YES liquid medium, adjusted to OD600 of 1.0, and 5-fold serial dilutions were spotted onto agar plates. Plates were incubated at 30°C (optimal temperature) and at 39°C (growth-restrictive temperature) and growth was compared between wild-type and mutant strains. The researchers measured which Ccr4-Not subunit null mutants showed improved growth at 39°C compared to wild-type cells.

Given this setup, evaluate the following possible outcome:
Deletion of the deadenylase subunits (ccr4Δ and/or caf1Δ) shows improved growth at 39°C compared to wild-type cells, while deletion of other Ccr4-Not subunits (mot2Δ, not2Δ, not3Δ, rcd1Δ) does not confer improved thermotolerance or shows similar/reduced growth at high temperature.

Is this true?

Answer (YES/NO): NO